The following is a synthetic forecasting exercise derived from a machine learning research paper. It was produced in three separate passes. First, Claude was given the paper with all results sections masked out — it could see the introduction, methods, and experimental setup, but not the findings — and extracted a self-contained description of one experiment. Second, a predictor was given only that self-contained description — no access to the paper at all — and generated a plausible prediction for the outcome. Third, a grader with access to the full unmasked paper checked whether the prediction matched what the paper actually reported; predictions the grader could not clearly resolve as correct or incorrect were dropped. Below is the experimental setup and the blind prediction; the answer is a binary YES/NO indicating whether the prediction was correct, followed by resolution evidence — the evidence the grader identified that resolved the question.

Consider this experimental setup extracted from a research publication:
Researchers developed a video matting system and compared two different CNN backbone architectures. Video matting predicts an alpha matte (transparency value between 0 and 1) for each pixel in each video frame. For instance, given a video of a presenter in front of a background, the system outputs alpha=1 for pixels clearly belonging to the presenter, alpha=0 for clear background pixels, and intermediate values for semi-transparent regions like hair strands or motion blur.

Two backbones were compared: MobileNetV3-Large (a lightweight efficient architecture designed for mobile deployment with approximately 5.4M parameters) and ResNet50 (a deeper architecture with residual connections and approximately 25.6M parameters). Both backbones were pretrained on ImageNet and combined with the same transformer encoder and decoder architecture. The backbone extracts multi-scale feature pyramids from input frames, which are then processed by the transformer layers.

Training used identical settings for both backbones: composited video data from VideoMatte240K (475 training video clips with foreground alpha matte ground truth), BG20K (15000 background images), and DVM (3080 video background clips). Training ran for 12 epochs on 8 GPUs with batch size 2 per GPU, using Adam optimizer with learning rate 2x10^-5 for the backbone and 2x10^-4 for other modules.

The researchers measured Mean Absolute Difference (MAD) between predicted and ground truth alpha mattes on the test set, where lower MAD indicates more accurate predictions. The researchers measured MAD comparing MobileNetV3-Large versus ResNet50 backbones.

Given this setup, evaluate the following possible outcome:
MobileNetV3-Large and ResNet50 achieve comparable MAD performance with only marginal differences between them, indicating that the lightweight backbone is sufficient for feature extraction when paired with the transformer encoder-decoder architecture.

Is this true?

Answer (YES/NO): NO